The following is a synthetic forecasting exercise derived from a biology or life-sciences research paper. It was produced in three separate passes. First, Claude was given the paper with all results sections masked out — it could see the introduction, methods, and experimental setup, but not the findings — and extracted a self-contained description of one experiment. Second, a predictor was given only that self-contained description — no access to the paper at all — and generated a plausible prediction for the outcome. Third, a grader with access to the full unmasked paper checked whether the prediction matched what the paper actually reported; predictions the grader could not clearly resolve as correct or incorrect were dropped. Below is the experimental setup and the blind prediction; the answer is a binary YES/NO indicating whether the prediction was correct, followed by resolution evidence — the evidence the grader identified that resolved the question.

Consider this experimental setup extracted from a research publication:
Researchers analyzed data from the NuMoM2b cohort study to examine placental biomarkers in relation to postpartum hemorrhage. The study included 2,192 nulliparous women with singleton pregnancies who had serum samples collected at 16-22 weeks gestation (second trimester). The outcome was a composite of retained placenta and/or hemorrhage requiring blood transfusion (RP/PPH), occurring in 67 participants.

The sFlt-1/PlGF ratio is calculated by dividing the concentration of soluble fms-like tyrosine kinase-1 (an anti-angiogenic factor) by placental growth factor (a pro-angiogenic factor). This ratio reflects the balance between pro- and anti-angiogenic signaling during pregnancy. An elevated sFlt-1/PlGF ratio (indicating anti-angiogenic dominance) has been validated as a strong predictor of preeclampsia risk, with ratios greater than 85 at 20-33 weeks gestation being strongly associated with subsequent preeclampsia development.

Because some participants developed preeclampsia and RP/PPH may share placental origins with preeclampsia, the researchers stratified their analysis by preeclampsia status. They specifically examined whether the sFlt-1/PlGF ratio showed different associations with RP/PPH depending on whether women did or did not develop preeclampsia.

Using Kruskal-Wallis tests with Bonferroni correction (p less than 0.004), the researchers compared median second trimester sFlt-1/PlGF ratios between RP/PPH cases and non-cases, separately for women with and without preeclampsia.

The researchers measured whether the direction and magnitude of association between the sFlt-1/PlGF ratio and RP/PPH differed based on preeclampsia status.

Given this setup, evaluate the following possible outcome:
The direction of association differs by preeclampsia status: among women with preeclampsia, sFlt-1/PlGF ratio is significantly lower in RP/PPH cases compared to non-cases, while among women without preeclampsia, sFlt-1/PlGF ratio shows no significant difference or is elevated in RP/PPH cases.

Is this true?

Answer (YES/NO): NO